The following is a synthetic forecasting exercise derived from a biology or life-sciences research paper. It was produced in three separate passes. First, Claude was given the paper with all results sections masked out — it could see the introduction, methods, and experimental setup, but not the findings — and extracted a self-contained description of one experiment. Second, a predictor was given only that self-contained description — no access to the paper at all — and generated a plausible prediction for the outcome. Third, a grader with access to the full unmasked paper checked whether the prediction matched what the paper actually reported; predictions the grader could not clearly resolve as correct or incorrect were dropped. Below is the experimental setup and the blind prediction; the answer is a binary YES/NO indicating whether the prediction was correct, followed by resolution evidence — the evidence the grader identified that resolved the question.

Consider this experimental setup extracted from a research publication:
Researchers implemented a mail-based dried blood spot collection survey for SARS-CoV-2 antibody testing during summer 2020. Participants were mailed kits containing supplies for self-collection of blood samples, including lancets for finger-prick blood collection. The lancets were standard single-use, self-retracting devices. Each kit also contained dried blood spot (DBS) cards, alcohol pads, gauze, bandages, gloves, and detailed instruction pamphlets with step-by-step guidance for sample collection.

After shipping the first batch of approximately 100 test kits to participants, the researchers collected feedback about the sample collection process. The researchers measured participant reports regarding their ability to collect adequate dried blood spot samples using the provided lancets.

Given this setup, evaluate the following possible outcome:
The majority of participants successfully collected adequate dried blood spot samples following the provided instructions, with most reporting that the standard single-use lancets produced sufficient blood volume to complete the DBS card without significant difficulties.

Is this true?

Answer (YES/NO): NO